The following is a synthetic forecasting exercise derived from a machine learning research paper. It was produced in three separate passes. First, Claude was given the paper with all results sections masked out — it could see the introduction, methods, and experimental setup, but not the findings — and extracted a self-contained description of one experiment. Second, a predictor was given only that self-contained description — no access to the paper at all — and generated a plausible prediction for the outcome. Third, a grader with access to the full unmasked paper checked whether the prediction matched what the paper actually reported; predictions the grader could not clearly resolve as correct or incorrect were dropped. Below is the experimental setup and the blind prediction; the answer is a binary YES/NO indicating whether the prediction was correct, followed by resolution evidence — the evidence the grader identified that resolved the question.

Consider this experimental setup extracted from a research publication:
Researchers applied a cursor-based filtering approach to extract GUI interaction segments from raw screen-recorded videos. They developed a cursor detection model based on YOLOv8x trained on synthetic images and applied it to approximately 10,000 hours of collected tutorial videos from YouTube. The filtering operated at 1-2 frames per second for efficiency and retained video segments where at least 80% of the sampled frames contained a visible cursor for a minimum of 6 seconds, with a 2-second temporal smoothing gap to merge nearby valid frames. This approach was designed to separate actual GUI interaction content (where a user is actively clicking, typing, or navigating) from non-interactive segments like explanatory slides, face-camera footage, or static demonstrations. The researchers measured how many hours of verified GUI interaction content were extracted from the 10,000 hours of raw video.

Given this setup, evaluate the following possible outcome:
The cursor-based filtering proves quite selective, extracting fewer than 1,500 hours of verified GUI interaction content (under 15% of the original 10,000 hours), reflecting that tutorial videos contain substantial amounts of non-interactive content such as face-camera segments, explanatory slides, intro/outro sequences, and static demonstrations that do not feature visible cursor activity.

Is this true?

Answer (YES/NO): NO